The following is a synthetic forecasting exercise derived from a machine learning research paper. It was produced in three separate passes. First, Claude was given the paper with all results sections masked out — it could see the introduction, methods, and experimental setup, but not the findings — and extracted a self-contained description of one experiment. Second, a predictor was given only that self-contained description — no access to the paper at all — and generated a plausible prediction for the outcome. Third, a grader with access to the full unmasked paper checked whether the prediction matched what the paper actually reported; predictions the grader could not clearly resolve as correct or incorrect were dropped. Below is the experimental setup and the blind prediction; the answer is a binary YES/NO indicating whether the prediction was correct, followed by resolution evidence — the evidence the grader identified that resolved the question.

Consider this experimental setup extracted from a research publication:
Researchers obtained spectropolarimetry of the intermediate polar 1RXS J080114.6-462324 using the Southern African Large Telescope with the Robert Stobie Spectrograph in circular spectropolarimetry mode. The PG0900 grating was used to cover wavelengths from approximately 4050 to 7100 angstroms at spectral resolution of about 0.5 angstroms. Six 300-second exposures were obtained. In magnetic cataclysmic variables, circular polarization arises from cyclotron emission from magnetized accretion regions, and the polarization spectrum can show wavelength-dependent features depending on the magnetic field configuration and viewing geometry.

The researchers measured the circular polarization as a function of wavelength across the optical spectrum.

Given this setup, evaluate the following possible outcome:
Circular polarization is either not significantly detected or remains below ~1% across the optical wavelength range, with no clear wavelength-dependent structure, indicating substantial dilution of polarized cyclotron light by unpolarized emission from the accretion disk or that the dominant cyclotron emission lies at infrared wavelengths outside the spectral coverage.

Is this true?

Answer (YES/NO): NO